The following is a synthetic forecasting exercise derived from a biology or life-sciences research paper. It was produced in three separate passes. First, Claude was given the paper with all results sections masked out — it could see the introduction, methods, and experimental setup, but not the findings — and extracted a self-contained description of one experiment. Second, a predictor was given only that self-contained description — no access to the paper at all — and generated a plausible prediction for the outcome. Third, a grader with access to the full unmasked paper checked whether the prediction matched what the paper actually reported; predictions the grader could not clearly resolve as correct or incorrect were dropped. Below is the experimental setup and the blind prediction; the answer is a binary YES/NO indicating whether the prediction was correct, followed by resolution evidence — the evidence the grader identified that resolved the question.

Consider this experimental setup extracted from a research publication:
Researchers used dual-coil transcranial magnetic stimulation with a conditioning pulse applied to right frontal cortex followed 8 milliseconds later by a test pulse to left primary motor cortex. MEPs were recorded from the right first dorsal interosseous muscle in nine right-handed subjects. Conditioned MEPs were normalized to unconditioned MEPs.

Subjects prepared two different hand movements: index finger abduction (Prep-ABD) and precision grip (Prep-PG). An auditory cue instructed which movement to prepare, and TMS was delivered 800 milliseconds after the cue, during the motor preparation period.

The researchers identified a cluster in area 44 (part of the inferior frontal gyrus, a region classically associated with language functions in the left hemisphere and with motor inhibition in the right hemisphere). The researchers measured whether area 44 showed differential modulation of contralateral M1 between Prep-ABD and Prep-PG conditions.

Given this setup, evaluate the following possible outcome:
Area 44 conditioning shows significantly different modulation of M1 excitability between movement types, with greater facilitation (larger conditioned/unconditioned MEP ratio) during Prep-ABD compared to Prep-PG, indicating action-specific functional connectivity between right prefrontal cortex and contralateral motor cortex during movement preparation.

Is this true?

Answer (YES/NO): NO